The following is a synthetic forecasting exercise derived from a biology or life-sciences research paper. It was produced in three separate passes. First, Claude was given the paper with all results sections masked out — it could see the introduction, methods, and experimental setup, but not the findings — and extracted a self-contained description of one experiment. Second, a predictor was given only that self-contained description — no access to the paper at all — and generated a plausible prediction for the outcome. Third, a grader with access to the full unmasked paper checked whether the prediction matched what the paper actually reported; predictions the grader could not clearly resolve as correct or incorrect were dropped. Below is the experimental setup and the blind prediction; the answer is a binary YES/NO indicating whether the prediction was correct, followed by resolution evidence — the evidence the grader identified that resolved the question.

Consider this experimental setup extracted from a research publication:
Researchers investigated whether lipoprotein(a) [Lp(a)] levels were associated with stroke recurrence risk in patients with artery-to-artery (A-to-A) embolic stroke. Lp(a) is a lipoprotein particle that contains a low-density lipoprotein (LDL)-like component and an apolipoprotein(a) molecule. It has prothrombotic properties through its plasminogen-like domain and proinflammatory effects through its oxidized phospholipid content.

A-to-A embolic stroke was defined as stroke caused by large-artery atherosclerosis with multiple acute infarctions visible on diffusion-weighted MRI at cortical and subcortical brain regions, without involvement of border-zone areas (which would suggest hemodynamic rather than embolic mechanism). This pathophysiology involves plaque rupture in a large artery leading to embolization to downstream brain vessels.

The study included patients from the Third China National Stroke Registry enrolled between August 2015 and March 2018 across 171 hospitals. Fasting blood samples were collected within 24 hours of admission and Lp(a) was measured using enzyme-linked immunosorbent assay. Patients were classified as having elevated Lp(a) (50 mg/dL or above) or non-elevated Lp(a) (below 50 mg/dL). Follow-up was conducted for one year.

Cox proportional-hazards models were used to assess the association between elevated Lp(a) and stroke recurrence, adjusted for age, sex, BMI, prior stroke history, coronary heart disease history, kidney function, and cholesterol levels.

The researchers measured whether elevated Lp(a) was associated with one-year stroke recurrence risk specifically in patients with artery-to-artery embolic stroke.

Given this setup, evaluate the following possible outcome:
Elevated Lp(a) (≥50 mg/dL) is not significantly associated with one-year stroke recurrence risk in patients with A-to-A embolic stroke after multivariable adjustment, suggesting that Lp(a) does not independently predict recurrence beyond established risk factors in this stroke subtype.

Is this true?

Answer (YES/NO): YES